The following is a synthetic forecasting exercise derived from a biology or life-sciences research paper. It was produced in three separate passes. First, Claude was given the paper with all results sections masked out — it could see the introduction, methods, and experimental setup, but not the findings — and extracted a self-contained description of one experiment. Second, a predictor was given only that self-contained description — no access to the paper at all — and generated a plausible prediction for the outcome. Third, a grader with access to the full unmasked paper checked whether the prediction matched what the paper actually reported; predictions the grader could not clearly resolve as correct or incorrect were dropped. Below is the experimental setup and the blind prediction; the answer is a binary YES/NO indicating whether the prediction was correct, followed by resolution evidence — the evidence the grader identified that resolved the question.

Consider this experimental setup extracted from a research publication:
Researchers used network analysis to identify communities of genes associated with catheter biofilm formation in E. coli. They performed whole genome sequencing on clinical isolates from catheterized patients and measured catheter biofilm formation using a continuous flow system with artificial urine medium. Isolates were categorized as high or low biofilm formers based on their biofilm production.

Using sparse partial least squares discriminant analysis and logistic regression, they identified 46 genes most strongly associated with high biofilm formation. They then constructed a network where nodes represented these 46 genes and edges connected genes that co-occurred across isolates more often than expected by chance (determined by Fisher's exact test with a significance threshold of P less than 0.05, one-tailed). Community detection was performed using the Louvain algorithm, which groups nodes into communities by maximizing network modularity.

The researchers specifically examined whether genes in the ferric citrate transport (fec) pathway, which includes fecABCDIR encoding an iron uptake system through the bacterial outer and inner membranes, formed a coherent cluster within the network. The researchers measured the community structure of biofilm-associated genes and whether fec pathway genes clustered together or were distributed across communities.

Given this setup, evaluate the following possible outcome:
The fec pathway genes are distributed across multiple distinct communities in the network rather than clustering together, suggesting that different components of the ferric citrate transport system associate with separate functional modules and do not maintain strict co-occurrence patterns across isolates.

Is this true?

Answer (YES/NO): NO